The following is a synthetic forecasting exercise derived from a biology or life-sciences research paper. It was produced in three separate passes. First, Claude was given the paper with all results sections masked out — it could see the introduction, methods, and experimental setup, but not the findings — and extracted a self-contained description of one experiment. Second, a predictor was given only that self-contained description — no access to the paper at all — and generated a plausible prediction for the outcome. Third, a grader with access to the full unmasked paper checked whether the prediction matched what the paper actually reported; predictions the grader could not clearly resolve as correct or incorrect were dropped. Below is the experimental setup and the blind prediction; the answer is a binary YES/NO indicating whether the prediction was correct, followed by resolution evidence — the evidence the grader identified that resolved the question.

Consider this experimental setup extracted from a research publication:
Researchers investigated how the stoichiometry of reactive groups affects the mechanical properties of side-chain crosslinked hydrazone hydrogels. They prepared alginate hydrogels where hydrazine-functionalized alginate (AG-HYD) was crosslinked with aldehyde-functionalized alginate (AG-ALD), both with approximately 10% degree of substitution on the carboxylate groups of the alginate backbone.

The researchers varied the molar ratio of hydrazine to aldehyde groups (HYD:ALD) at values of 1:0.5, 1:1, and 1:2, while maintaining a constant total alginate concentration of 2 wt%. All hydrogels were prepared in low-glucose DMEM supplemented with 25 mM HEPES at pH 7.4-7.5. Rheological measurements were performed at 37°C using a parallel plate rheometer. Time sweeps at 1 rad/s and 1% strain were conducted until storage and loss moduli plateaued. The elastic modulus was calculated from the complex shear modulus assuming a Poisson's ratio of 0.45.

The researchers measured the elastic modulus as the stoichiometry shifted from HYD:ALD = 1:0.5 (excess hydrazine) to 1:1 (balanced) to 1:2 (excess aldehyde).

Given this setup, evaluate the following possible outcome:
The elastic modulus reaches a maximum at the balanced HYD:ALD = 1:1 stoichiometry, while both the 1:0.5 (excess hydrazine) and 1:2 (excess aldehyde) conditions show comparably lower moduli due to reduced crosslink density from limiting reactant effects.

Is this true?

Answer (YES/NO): YES